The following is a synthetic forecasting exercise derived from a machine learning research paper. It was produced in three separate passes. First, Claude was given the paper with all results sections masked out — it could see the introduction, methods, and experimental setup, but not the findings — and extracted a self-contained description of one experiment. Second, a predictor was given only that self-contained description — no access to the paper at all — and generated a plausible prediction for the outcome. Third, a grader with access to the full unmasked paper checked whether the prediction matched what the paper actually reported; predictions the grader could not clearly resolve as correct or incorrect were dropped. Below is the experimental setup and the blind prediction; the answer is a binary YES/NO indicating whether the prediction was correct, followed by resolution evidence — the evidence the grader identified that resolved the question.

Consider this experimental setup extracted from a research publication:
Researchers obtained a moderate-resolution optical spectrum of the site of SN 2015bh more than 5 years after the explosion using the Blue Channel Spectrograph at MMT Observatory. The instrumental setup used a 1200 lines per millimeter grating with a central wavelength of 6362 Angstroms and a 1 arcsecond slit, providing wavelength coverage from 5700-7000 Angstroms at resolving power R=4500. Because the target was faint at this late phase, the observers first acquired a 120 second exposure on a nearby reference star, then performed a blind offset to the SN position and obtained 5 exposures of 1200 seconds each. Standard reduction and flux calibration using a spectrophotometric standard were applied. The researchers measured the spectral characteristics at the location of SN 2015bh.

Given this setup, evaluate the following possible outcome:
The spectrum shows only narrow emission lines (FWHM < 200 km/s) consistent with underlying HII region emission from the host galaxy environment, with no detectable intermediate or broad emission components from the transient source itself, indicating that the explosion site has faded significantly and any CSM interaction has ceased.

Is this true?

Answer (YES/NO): YES